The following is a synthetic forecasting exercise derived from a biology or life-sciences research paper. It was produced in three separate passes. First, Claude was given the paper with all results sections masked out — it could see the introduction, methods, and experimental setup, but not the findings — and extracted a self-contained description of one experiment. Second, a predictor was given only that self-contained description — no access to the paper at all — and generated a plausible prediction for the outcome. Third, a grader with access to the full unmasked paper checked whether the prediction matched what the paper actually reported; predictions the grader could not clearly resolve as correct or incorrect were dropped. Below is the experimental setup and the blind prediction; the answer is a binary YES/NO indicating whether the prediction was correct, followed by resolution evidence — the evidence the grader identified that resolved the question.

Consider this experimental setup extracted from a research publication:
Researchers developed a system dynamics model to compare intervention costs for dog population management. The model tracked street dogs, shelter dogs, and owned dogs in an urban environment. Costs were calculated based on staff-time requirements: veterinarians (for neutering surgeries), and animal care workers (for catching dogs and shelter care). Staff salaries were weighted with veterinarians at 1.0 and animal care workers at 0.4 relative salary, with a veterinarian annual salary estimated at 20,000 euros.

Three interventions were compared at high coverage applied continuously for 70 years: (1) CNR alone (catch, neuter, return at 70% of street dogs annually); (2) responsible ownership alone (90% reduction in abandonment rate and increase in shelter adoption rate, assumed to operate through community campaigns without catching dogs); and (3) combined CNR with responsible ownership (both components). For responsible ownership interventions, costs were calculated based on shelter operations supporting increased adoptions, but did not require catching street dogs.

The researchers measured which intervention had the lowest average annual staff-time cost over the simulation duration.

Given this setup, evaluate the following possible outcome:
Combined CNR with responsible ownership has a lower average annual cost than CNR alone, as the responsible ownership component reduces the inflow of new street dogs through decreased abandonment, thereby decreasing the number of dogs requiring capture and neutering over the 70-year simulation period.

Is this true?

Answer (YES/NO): YES